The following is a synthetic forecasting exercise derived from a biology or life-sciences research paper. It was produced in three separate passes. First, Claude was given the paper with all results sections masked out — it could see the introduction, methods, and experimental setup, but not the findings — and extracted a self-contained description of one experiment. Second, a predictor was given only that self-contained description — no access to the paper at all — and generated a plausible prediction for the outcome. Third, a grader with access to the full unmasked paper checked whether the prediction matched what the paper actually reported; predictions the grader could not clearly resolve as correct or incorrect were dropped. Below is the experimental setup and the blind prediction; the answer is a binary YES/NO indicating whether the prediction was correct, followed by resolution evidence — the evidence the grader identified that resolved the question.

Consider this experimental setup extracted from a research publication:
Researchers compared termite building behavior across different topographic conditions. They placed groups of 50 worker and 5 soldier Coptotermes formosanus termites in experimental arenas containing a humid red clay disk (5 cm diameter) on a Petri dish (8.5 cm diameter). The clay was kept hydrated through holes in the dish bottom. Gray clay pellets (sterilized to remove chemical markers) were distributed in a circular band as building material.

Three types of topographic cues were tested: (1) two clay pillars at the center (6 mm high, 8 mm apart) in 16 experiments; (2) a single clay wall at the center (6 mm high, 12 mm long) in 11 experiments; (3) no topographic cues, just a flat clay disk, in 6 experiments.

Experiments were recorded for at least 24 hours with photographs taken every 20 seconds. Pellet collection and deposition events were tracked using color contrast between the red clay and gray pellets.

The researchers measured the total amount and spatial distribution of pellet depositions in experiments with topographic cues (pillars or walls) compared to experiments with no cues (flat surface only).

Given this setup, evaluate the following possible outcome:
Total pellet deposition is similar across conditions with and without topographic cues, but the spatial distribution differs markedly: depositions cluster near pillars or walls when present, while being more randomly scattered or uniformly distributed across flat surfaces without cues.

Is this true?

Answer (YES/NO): NO